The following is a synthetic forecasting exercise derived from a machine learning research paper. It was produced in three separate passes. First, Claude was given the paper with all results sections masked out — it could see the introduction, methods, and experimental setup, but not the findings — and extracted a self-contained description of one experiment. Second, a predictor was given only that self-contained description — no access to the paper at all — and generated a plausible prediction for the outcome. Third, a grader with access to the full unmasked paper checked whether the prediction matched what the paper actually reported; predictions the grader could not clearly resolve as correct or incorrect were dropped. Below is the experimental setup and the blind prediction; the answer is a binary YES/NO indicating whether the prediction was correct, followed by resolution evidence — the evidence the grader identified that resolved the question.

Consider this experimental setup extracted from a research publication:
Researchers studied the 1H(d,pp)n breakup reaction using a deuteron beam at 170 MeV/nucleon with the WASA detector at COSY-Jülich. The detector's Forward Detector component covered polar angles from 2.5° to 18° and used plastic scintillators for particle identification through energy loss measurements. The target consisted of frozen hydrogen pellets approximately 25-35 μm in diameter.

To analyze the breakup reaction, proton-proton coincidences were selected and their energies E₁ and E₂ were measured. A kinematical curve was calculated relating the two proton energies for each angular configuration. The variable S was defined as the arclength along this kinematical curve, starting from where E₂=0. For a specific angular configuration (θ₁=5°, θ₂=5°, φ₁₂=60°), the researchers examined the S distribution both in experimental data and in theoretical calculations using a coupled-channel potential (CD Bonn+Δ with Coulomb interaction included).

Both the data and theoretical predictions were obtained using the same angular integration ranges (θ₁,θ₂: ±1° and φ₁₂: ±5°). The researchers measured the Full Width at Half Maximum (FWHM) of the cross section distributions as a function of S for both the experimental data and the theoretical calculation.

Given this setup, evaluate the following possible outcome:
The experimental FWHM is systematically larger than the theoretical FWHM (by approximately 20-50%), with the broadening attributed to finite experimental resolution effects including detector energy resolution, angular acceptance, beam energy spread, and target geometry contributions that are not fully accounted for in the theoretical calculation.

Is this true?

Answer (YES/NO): NO